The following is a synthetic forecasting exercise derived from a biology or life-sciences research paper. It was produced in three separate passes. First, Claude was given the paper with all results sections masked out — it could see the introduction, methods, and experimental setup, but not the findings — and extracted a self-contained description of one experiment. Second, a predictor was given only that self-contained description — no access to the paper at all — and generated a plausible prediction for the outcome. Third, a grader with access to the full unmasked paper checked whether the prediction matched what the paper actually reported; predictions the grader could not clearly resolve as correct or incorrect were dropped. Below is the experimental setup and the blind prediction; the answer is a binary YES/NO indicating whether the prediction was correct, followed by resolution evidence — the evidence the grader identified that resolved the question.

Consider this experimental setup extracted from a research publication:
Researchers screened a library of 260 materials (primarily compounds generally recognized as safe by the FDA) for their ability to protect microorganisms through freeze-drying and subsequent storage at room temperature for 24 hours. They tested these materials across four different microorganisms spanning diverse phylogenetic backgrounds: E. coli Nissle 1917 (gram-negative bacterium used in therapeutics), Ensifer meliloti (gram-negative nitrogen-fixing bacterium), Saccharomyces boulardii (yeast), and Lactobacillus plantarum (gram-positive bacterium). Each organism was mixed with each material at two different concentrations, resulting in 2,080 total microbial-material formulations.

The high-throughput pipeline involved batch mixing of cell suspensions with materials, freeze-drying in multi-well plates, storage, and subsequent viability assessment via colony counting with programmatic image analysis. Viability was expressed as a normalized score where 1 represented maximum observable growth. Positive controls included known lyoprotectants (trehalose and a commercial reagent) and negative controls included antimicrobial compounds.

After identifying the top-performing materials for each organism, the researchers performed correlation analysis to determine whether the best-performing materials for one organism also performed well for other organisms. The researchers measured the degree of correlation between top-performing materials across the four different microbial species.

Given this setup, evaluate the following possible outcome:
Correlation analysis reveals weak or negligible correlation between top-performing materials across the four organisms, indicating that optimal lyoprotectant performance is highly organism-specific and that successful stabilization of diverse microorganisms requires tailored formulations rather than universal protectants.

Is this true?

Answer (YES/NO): YES